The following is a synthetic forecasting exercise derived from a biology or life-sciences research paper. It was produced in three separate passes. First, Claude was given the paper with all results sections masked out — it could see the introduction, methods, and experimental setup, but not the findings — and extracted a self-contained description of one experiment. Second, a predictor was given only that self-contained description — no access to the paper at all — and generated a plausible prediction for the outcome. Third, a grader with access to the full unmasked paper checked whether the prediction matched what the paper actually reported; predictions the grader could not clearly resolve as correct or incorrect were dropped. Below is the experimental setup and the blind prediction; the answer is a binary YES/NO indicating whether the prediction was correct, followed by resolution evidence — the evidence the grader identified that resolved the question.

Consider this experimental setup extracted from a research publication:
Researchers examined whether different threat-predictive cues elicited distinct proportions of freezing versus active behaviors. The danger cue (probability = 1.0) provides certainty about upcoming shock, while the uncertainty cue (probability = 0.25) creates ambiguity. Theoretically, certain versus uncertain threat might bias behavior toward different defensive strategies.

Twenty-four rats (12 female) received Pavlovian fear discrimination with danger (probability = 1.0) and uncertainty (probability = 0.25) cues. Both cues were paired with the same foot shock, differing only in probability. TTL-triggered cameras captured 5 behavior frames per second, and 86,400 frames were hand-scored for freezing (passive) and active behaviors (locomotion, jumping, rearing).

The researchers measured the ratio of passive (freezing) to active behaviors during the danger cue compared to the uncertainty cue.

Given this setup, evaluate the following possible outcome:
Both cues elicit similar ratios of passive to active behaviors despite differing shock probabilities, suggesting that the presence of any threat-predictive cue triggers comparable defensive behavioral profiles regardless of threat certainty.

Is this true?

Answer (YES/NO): NO